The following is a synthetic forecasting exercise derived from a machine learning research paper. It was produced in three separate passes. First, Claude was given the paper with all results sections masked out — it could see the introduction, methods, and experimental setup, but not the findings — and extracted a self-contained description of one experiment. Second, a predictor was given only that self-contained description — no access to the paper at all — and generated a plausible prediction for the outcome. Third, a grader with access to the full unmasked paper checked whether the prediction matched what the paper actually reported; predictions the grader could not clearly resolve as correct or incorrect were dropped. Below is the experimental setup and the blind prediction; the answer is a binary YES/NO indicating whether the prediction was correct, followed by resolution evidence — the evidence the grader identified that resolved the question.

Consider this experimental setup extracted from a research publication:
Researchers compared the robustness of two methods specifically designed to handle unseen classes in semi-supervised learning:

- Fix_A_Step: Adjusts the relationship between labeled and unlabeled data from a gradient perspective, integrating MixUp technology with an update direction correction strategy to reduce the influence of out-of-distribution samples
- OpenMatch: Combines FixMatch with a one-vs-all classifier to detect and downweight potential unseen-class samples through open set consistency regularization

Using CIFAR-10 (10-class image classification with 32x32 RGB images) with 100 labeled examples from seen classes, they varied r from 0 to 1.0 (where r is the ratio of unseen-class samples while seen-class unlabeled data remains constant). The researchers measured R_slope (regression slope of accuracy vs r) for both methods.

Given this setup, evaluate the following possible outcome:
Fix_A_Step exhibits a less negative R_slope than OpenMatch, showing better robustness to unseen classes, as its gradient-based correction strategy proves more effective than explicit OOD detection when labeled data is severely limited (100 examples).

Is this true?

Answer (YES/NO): YES